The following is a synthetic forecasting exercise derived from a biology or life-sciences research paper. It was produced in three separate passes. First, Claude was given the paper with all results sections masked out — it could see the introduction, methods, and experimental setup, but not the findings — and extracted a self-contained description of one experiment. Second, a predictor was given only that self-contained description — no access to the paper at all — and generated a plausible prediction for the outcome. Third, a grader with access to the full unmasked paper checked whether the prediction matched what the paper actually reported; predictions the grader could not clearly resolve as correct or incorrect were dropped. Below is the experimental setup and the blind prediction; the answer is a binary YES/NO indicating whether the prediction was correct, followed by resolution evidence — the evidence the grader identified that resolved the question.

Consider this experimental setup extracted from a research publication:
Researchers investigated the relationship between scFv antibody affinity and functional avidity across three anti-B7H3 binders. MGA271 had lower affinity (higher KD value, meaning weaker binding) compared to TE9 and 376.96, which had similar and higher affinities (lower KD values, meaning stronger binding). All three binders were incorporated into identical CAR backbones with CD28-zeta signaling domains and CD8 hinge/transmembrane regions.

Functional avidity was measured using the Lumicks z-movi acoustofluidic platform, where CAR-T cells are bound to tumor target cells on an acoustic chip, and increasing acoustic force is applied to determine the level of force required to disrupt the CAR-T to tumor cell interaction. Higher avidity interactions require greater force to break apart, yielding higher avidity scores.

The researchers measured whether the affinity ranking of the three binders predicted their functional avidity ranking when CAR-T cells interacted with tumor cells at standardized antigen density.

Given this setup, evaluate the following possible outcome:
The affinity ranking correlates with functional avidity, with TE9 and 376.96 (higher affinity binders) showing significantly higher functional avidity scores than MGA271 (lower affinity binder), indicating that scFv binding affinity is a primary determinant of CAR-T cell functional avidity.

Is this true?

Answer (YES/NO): YES